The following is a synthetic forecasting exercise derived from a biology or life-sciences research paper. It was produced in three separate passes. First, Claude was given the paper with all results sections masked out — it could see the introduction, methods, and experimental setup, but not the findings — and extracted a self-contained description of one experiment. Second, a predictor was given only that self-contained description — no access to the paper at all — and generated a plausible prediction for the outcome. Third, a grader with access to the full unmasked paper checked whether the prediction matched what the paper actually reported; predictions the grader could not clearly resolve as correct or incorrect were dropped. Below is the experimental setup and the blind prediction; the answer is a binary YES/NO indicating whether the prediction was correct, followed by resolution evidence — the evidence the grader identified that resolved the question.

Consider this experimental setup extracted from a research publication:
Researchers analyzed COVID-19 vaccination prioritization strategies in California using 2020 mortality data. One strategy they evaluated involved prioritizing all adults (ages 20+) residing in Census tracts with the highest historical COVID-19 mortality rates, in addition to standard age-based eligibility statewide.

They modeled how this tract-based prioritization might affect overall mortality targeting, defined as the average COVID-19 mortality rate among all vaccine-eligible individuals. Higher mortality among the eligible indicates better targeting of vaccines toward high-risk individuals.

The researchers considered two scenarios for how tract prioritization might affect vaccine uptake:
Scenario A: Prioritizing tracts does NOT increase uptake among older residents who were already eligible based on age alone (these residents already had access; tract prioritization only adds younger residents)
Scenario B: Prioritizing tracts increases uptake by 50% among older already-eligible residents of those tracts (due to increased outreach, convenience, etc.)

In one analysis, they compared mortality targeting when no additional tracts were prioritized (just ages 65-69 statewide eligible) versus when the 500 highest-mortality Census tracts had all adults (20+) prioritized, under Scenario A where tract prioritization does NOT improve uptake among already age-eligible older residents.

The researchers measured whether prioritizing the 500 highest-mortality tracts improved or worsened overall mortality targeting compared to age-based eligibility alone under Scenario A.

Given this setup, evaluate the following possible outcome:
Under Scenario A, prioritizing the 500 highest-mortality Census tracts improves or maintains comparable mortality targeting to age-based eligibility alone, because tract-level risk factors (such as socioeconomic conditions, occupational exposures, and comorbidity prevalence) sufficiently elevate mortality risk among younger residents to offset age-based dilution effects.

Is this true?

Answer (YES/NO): NO